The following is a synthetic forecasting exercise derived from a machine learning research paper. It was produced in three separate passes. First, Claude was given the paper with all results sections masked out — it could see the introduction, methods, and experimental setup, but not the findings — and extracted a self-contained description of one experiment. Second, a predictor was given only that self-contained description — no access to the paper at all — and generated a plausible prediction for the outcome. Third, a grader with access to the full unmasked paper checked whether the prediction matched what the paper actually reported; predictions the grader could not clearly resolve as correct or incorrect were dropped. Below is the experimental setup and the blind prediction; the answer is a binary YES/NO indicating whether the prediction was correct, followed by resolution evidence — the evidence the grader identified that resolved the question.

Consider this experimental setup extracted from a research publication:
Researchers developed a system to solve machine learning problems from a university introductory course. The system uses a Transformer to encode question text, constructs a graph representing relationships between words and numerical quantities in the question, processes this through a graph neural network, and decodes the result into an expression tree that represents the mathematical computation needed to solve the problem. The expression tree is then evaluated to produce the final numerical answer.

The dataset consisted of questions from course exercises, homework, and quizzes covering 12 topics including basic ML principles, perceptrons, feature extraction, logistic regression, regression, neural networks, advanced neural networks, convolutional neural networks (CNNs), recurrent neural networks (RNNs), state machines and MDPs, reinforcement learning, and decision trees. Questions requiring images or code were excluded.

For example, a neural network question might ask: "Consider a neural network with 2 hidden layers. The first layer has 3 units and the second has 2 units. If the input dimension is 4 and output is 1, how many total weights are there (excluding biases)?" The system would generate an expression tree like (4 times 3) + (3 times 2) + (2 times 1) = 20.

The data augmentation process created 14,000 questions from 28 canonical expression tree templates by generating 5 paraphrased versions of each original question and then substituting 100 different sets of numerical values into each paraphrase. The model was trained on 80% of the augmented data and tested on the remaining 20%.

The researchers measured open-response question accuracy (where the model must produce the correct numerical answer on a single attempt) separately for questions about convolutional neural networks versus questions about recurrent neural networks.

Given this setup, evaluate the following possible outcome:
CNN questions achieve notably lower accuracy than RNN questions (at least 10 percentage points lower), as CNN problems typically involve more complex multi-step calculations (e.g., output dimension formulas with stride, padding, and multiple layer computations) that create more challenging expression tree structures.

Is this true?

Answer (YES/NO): YES